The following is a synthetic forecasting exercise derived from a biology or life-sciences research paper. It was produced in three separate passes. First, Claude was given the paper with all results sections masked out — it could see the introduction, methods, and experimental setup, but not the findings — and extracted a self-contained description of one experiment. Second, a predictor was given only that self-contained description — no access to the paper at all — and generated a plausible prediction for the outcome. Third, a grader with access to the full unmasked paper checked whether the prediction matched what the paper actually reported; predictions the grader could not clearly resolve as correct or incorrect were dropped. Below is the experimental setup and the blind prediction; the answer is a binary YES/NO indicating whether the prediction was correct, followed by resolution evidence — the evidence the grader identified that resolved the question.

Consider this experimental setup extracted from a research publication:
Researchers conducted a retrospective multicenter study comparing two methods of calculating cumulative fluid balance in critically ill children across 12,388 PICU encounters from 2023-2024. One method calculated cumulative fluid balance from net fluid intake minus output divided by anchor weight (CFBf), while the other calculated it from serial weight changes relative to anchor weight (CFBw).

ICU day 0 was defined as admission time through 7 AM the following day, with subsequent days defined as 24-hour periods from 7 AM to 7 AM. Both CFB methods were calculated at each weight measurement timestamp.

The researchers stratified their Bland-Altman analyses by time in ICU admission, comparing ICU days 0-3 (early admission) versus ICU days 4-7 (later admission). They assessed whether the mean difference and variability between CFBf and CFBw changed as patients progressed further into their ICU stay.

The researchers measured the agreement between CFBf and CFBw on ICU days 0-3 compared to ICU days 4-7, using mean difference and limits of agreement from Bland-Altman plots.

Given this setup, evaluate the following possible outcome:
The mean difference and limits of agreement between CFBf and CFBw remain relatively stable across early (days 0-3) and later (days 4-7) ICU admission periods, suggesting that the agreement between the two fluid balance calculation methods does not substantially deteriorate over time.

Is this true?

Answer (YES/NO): NO